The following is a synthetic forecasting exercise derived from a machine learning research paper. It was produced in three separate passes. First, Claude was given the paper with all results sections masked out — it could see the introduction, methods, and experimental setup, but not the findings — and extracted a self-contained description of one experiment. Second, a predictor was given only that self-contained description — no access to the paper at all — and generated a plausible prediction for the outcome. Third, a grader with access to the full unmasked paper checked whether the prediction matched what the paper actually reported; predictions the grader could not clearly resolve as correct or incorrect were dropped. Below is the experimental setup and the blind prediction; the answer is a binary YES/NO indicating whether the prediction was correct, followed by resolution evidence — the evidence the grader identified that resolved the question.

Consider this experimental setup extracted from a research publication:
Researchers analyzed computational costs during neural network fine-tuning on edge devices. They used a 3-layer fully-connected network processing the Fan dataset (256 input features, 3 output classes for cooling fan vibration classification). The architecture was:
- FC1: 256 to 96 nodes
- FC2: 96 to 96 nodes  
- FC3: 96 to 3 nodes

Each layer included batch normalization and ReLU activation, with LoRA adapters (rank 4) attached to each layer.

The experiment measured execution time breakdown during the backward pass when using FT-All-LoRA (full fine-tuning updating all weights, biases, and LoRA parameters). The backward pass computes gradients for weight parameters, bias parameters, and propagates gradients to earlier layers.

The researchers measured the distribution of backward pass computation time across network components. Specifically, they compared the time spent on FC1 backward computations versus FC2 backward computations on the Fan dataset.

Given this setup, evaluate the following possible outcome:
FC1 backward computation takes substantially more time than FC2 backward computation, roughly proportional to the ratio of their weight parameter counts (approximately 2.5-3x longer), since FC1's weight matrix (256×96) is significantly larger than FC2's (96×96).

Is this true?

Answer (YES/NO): NO